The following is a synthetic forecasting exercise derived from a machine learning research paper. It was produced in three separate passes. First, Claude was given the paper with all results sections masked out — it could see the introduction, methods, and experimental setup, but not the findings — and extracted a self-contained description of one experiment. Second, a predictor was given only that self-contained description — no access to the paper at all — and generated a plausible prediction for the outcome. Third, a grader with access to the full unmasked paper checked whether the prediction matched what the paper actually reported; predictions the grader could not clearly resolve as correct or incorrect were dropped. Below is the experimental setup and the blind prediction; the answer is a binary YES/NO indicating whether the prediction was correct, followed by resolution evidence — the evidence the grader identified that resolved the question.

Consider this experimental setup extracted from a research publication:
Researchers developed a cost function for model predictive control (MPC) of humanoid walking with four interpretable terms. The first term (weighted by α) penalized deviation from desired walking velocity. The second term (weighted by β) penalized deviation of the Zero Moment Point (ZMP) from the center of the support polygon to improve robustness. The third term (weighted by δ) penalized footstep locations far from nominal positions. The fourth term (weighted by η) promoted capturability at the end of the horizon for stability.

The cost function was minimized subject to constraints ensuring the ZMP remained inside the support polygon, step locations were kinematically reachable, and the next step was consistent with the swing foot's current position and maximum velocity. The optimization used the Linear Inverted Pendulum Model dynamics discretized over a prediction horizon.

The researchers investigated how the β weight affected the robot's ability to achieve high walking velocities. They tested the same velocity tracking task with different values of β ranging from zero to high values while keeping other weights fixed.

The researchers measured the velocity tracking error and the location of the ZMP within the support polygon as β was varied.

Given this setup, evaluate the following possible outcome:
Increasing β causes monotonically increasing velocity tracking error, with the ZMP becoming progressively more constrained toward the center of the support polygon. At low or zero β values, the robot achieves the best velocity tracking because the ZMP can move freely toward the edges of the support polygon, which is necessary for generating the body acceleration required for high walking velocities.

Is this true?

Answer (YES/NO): NO